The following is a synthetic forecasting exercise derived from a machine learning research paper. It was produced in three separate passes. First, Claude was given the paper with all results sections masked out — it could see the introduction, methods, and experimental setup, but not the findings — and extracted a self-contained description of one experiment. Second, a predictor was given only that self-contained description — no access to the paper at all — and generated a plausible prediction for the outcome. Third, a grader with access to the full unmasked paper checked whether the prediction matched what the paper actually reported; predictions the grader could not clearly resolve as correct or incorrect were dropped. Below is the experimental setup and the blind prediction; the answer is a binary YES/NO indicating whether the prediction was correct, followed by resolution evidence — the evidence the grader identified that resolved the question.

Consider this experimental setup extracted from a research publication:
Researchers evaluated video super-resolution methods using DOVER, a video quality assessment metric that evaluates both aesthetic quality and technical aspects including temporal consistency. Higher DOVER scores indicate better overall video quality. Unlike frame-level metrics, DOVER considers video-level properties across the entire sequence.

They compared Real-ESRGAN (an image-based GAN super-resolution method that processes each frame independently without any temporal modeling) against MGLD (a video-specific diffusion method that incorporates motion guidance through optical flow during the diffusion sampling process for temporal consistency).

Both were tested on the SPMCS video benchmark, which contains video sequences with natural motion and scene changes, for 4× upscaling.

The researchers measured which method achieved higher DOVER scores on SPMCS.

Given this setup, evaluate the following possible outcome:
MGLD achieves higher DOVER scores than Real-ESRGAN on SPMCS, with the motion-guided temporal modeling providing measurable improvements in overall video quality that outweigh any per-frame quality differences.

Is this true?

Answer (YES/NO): NO